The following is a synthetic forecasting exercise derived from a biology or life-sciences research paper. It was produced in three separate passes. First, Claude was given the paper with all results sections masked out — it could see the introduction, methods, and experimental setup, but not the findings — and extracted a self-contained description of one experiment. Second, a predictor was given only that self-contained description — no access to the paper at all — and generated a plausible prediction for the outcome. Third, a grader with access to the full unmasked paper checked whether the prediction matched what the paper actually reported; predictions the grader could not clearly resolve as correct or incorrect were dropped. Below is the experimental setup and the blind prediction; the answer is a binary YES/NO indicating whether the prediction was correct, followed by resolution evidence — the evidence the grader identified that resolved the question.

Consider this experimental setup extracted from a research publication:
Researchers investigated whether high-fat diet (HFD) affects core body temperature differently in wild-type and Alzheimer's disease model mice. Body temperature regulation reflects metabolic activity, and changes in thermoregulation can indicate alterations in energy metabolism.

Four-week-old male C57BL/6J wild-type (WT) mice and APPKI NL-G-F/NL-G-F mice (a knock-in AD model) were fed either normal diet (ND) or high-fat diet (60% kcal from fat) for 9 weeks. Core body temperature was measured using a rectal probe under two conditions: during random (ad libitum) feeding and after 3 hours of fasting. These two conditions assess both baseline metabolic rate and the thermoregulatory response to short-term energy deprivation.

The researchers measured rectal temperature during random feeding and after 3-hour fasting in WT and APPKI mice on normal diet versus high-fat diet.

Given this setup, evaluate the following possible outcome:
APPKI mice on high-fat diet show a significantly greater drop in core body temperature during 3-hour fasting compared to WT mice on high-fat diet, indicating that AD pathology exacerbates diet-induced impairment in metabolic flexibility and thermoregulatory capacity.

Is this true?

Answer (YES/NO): NO